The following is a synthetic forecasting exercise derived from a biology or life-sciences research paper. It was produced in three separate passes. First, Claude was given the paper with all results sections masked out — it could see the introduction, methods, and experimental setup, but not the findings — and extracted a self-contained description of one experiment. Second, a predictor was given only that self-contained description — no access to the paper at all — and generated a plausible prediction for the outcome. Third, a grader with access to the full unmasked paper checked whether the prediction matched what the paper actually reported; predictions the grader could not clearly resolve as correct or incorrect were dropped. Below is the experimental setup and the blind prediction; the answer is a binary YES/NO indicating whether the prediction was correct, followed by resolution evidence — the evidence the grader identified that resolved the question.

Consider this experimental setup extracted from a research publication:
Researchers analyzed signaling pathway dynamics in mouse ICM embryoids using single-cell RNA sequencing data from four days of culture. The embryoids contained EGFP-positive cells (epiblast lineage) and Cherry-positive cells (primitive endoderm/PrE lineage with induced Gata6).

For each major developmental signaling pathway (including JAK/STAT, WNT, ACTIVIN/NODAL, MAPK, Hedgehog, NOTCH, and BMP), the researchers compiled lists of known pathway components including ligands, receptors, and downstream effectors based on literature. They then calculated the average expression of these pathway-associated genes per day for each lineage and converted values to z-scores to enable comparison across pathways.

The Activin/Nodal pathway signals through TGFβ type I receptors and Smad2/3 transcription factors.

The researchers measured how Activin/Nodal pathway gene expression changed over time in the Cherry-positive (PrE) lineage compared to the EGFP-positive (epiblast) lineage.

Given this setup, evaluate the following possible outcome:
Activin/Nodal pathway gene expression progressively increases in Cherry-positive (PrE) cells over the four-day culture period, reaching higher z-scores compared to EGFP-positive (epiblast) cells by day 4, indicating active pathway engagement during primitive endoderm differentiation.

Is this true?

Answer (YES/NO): NO